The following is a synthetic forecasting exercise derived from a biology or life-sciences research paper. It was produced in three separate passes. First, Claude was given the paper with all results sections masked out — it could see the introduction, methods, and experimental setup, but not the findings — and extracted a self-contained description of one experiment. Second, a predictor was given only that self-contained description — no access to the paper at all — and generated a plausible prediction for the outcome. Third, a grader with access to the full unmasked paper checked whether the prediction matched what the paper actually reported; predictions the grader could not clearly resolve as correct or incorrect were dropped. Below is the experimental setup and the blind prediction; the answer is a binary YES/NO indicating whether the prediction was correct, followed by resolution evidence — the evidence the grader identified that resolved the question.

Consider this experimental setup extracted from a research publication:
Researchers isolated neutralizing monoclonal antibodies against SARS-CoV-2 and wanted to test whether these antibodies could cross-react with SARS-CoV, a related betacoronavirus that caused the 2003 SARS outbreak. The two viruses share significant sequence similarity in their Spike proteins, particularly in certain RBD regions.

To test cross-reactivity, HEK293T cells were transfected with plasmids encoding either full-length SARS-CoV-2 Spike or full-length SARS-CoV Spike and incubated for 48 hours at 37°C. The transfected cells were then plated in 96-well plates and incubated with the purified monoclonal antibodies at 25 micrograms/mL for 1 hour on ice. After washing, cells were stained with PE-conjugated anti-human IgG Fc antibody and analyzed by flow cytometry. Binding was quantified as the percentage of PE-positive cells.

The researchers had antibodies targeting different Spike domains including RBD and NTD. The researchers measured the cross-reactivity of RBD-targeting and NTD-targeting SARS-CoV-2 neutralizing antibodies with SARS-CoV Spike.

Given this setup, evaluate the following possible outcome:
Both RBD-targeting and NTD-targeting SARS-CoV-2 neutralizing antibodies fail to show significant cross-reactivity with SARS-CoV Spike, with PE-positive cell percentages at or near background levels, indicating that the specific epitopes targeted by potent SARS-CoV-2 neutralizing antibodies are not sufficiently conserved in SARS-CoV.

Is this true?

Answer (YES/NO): NO